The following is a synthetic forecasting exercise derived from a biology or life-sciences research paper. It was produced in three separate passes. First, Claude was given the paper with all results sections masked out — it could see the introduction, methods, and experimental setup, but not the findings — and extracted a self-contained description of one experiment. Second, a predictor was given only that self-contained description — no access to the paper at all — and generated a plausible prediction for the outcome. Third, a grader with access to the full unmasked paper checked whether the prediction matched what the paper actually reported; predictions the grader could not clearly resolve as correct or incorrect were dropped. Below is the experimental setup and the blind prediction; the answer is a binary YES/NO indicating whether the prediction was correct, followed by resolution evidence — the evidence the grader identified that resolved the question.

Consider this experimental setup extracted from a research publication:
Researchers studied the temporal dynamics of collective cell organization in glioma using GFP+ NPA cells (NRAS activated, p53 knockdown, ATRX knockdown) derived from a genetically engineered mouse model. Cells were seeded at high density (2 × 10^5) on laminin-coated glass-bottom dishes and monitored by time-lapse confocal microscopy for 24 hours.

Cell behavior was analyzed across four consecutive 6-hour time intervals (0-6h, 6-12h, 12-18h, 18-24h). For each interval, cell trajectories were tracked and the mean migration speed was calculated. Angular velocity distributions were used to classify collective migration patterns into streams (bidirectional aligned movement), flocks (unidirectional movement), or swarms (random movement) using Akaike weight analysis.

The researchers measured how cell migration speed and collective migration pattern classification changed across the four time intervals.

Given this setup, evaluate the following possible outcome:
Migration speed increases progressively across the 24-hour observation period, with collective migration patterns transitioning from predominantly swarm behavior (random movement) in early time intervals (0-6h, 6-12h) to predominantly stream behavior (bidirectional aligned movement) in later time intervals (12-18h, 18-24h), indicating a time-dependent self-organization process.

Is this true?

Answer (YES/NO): NO